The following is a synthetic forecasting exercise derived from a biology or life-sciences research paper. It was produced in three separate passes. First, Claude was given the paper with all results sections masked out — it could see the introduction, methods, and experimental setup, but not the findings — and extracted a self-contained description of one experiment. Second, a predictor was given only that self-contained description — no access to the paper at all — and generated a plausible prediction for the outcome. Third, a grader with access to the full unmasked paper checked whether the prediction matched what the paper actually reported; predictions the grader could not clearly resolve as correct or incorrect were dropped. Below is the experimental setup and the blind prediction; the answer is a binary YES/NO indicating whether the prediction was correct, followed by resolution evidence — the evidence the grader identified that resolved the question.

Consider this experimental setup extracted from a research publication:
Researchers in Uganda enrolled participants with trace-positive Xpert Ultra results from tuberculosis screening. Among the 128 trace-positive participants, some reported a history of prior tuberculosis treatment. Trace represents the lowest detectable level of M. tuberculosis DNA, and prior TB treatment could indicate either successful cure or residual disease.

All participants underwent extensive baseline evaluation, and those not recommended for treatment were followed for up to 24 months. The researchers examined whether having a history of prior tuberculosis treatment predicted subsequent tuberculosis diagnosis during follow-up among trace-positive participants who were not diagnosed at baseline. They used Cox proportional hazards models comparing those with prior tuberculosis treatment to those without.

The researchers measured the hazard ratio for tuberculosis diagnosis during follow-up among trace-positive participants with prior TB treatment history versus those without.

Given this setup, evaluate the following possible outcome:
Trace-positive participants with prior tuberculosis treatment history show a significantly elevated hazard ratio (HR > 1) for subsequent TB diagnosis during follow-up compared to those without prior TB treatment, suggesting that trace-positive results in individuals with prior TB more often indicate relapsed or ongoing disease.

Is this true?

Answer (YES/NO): NO